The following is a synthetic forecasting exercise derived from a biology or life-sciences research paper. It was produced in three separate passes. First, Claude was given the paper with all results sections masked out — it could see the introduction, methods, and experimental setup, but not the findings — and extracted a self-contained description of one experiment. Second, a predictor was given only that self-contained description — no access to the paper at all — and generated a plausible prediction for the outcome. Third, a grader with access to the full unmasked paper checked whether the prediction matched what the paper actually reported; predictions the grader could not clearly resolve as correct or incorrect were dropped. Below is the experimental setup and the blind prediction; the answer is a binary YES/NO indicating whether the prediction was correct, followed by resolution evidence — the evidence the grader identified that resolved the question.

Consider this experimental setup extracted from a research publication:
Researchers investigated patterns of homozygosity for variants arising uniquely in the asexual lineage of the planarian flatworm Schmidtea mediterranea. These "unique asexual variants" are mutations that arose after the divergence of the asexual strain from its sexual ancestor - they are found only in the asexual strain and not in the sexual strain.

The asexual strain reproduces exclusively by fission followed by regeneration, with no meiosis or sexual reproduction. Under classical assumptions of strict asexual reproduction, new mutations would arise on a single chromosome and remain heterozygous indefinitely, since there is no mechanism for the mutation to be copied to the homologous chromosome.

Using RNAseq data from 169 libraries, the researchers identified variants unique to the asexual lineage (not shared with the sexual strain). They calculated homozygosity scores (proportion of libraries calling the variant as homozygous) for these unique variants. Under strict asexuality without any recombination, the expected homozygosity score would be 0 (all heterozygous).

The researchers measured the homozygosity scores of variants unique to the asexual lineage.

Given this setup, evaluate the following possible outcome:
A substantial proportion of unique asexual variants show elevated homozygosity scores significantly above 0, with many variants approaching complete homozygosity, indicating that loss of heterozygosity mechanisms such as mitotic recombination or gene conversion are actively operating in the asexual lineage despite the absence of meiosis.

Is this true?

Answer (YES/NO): YES